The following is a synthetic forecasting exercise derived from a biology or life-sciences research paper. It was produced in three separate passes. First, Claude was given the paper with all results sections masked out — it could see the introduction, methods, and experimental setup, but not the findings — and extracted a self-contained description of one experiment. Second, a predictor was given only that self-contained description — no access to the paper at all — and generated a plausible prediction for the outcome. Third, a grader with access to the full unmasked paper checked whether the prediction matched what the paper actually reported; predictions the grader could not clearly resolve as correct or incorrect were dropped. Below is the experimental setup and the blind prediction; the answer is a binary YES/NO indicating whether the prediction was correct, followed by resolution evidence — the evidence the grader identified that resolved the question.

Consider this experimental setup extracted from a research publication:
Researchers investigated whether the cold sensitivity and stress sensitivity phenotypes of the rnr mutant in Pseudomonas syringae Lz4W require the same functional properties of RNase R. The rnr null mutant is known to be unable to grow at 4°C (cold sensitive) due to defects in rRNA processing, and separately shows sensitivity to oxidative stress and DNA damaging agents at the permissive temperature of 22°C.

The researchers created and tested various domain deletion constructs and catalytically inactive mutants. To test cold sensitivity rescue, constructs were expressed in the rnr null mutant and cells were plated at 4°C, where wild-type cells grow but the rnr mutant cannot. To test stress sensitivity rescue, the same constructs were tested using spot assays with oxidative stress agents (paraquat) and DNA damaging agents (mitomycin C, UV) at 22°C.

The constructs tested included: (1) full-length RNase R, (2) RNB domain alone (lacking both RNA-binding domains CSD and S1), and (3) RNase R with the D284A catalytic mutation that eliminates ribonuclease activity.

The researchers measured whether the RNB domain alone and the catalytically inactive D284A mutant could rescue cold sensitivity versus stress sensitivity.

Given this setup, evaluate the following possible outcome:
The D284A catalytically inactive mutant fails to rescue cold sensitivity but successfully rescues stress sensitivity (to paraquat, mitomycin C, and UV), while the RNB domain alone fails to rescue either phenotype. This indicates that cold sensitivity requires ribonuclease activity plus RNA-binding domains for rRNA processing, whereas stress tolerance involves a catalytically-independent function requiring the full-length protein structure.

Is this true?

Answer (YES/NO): NO